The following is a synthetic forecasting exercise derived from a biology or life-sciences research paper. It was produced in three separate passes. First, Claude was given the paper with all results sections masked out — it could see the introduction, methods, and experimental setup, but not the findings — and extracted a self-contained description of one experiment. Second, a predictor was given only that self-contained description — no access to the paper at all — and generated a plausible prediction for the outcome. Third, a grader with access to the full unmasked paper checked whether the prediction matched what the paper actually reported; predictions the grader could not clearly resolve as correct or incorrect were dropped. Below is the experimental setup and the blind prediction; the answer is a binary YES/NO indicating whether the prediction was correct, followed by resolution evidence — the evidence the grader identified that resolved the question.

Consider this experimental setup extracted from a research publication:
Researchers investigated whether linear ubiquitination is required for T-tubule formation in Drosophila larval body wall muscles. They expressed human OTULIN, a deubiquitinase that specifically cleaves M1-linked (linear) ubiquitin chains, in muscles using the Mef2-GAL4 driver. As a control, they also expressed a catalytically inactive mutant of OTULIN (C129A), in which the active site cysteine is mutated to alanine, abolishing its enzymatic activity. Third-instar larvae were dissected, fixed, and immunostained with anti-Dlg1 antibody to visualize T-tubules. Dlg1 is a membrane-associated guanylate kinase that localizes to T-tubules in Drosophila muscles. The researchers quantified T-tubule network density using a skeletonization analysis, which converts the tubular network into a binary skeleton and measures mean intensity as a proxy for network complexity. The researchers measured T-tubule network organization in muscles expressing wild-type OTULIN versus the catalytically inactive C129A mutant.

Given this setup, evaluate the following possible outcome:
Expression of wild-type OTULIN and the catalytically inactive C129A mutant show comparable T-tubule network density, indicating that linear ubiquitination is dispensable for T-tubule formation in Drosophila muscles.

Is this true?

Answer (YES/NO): NO